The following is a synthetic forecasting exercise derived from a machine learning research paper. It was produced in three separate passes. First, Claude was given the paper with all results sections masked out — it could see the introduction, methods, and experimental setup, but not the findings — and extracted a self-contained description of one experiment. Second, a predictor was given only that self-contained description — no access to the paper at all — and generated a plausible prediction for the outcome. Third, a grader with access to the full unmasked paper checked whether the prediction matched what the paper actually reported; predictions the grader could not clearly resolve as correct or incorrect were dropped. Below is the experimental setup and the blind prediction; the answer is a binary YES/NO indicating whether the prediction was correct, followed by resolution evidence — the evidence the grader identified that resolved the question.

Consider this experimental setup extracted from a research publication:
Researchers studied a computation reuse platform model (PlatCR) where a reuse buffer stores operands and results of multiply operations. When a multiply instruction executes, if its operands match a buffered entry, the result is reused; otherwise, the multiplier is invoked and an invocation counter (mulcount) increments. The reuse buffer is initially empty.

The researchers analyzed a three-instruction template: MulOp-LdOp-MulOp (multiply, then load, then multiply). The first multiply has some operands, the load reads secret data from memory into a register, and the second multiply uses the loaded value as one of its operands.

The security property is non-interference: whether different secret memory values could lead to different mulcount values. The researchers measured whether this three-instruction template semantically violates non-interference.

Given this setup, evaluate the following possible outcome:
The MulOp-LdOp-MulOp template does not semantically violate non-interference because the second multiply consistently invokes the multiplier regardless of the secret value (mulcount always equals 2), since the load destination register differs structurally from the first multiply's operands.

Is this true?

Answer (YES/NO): NO